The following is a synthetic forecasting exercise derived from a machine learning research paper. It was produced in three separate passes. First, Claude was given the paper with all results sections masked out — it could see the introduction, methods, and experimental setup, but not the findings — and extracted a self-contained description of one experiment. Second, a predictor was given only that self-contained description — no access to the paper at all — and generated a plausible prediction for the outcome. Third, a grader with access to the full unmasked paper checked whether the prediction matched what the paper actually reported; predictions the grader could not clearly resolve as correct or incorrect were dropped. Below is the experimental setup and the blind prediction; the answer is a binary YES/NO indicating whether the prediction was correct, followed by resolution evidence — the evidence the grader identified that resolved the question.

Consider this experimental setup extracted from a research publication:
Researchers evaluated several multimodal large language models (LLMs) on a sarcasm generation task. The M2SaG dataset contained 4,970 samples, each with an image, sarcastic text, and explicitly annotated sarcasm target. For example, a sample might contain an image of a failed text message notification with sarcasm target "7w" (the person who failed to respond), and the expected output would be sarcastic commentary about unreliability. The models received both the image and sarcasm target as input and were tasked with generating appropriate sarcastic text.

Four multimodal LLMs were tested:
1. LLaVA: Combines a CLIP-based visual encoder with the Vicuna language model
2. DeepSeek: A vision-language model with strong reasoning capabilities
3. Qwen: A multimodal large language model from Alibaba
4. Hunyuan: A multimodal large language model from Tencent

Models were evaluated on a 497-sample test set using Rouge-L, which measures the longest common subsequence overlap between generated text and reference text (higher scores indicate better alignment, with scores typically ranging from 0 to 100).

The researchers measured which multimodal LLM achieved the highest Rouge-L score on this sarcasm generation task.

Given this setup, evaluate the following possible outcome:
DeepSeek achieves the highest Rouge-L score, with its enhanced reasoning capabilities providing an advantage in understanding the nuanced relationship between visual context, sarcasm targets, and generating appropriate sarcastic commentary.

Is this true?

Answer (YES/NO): NO